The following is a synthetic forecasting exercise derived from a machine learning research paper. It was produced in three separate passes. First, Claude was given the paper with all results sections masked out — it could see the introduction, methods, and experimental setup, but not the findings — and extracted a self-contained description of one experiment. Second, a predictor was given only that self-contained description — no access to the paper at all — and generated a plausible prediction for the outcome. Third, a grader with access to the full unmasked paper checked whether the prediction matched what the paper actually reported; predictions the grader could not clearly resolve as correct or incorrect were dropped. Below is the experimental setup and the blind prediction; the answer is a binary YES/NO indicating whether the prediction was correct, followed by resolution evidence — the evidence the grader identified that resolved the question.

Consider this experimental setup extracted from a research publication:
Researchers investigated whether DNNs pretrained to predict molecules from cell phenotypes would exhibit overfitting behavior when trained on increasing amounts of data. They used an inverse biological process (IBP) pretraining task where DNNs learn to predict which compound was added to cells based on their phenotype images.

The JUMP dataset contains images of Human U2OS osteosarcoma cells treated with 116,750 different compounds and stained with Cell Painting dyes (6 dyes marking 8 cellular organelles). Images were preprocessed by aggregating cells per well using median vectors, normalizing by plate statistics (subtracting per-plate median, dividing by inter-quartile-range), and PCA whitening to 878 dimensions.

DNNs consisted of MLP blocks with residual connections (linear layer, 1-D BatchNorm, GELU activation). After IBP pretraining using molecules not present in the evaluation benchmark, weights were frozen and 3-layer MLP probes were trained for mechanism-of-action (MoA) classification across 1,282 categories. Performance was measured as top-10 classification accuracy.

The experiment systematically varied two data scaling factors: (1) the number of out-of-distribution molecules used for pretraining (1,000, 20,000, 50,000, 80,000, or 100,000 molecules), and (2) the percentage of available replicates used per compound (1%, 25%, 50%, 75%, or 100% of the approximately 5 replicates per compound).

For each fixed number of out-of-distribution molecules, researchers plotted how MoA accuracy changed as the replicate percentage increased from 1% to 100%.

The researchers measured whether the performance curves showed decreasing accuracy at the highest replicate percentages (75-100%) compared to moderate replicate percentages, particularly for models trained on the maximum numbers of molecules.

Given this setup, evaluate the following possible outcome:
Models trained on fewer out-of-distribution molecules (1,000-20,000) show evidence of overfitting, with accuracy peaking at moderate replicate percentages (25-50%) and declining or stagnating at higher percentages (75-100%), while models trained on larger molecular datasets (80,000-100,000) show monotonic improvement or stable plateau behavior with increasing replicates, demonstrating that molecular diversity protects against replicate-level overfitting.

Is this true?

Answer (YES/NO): NO